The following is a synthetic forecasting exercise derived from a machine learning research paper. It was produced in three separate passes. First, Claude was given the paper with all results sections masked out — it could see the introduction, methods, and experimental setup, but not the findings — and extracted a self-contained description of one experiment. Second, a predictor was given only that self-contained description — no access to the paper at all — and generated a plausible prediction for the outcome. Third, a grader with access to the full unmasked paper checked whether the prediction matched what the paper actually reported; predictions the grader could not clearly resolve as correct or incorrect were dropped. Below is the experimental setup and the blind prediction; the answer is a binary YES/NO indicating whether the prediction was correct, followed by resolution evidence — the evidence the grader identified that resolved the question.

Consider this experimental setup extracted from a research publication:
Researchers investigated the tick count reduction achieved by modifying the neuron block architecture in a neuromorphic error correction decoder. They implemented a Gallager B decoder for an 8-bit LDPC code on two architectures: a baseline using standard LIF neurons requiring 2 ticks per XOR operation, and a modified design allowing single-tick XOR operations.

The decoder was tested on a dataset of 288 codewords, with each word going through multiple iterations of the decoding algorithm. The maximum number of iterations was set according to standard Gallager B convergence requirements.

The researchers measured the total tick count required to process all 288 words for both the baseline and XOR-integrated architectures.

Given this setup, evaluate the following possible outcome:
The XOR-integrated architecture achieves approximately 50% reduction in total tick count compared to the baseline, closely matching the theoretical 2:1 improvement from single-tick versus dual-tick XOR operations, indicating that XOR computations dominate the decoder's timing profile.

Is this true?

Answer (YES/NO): NO